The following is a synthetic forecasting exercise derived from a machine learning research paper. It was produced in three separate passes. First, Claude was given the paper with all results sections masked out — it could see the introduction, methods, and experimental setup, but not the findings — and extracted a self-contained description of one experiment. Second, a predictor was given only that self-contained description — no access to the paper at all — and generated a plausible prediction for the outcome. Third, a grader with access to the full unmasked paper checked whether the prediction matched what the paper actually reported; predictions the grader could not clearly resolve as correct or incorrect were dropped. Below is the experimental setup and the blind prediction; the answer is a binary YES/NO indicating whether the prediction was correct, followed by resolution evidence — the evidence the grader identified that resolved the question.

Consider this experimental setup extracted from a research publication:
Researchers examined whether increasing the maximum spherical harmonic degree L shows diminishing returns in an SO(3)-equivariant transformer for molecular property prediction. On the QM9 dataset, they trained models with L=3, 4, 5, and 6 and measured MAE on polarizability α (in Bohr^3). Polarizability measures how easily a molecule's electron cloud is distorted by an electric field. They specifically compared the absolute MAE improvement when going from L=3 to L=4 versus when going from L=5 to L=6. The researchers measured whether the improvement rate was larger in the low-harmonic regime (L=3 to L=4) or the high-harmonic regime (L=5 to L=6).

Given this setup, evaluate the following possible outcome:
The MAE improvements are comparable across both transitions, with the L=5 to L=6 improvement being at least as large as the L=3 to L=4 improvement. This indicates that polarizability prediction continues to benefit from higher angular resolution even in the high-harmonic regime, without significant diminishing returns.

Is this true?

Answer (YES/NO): NO